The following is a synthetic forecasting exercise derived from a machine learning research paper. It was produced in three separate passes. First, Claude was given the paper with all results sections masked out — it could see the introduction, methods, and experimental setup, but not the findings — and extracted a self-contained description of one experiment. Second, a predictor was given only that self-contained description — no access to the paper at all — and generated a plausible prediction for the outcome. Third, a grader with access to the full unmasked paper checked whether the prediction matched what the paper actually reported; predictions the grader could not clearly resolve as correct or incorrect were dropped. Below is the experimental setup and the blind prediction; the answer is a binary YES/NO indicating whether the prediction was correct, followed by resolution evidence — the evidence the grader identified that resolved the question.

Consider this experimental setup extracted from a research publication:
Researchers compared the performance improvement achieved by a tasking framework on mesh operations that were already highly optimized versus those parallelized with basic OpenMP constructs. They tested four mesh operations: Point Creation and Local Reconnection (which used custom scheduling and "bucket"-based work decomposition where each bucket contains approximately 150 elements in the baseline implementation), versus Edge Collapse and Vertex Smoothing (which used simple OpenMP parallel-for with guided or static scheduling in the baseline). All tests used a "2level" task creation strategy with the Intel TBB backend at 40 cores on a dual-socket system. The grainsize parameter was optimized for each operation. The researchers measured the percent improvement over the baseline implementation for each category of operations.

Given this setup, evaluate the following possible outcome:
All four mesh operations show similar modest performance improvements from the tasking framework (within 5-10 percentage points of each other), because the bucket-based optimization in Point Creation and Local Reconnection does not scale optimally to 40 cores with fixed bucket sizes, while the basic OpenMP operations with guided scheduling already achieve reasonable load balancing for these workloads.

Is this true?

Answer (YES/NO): NO